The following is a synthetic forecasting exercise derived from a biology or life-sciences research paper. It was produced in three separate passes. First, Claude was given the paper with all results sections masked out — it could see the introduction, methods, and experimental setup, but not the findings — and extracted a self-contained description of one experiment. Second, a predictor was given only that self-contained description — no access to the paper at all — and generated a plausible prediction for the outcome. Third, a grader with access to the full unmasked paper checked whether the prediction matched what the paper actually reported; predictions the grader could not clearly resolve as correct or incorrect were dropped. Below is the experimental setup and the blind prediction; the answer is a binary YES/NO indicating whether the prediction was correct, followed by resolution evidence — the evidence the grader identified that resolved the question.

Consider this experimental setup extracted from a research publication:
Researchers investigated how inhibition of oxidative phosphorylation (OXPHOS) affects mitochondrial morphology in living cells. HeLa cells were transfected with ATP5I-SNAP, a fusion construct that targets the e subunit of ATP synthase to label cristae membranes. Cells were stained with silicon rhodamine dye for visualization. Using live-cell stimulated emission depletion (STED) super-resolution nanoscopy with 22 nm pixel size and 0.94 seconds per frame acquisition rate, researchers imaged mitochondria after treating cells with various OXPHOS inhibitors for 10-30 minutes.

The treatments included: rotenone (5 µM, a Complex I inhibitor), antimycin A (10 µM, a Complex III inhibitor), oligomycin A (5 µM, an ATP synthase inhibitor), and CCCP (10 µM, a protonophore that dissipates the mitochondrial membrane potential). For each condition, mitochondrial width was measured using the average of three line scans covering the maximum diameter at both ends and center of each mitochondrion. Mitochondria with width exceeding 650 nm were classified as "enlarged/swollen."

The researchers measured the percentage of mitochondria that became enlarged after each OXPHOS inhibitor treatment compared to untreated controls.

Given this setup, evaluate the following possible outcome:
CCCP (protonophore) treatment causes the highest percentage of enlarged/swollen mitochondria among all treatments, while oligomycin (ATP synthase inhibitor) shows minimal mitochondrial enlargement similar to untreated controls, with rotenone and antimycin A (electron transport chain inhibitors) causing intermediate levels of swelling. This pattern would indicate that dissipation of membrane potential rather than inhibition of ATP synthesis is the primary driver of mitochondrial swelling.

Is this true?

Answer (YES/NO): NO